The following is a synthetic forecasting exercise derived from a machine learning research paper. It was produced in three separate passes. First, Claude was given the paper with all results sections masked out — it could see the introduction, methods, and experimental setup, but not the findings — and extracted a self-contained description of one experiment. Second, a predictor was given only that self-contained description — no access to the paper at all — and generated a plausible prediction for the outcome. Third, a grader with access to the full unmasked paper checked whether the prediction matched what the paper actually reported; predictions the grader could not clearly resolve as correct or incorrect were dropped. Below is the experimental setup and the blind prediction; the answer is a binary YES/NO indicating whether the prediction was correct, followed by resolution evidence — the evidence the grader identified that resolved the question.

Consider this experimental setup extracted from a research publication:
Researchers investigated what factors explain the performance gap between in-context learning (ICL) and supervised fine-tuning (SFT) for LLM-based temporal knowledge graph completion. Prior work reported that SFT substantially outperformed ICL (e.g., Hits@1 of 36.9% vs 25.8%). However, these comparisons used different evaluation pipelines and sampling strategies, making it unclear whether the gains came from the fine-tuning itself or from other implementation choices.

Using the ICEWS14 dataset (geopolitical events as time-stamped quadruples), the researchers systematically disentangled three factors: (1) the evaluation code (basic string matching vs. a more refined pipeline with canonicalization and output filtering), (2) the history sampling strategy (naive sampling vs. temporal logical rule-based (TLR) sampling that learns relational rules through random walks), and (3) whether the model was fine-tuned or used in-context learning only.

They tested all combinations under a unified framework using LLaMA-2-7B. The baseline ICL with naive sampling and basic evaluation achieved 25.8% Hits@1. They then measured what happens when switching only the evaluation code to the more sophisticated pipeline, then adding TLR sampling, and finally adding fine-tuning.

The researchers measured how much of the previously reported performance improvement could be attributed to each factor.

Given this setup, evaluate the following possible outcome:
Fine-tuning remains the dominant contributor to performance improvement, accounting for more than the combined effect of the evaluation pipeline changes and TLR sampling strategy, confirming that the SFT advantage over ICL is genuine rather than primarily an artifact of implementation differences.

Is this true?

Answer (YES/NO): NO